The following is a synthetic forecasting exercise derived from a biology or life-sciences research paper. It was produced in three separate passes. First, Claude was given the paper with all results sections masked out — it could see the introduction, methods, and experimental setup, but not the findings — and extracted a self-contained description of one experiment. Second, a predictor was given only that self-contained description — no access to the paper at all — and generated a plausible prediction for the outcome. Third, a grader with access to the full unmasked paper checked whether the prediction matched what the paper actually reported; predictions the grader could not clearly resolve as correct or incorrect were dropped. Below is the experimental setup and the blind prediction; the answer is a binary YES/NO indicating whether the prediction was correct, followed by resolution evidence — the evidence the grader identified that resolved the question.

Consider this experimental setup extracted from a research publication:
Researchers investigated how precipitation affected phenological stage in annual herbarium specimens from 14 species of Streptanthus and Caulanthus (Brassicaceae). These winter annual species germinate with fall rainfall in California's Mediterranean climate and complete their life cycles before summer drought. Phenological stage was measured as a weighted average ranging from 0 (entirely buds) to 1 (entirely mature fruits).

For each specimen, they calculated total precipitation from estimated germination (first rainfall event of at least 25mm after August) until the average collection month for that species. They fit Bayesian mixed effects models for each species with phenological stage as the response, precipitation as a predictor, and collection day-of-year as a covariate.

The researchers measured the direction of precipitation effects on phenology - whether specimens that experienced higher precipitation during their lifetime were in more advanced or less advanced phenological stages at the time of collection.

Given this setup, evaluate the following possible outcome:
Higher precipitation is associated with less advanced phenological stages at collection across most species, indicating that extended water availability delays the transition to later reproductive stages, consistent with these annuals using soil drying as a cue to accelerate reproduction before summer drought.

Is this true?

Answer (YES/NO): YES